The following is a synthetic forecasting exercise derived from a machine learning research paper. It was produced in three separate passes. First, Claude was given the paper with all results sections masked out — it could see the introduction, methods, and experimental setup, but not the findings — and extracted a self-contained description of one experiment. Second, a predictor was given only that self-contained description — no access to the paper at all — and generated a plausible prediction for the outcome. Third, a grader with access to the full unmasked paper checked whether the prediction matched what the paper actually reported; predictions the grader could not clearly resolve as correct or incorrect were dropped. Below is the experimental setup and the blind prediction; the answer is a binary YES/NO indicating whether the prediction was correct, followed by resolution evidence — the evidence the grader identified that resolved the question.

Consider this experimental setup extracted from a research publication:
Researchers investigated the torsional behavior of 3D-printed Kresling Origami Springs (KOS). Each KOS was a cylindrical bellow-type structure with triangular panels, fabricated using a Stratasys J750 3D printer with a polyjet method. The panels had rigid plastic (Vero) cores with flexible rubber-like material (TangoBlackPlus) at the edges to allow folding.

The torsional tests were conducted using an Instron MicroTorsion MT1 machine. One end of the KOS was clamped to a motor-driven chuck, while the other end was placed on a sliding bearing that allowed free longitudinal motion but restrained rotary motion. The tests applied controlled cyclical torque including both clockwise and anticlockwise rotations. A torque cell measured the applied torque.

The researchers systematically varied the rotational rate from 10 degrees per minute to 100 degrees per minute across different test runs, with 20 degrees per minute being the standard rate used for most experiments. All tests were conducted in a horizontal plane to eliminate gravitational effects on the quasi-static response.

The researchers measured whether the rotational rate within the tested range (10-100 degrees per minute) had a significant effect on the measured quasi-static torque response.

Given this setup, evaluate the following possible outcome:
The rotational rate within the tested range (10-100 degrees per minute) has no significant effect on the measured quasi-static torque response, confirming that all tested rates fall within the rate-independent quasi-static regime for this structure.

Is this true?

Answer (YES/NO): YES